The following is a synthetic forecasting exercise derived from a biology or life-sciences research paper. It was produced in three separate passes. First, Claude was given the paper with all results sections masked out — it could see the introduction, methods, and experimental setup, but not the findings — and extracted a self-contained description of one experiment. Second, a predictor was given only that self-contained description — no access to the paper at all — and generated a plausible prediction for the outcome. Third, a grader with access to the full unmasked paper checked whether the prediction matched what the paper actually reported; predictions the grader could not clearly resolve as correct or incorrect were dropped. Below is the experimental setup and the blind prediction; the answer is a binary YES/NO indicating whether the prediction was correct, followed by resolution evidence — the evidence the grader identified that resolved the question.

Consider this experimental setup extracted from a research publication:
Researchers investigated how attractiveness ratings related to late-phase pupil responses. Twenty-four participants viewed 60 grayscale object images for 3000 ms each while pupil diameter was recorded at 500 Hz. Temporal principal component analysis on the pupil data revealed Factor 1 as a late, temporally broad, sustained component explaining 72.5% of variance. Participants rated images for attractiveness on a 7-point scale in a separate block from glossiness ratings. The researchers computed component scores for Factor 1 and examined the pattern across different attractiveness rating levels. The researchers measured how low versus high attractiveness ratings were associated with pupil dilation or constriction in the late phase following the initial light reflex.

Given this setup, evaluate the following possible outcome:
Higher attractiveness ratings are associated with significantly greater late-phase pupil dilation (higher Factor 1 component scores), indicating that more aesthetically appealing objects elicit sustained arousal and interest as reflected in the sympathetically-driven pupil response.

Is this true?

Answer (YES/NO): YES